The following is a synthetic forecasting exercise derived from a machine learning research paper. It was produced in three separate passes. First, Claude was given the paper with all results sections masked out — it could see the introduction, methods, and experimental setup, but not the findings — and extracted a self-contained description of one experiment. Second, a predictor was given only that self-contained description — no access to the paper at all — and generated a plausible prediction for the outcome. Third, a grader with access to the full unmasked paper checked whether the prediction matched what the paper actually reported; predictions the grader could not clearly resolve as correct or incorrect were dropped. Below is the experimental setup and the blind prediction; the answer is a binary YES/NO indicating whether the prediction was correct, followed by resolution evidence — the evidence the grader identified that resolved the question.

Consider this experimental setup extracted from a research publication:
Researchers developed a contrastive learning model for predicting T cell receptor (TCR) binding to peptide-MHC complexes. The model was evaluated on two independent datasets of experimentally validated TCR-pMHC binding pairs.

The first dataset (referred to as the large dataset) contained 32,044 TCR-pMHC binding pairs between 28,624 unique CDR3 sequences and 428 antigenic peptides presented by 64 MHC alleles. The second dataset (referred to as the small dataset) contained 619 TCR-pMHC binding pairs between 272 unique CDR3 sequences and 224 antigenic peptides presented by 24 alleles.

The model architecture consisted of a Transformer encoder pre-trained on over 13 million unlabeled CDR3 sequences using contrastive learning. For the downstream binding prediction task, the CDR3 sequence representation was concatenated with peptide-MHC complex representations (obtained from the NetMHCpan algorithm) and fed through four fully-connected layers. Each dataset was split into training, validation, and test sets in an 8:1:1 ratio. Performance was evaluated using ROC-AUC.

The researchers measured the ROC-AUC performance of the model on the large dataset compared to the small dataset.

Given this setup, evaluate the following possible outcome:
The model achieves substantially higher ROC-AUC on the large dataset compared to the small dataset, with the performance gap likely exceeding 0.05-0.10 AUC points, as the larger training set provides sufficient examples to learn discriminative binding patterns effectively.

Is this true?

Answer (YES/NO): NO